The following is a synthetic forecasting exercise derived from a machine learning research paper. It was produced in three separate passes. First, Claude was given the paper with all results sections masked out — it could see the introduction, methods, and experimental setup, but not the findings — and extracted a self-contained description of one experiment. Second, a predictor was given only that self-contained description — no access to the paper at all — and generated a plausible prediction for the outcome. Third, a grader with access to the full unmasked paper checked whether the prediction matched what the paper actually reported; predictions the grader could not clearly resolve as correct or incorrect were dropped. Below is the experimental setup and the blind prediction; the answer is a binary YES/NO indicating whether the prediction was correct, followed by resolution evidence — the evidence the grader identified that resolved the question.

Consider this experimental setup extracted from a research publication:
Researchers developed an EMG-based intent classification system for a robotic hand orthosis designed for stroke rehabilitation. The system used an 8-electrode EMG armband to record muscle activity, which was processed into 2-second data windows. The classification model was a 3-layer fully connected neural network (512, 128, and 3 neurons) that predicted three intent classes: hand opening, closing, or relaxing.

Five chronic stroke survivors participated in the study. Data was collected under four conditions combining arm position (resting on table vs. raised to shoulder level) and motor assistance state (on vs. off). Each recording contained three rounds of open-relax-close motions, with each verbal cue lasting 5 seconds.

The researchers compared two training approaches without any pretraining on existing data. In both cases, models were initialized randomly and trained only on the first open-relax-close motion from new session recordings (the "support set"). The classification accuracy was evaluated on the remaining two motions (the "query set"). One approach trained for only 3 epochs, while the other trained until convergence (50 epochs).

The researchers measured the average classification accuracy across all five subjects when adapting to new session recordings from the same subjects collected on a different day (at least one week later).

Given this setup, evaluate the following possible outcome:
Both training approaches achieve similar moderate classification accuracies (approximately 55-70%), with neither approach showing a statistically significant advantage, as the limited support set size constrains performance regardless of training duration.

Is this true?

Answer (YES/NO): NO